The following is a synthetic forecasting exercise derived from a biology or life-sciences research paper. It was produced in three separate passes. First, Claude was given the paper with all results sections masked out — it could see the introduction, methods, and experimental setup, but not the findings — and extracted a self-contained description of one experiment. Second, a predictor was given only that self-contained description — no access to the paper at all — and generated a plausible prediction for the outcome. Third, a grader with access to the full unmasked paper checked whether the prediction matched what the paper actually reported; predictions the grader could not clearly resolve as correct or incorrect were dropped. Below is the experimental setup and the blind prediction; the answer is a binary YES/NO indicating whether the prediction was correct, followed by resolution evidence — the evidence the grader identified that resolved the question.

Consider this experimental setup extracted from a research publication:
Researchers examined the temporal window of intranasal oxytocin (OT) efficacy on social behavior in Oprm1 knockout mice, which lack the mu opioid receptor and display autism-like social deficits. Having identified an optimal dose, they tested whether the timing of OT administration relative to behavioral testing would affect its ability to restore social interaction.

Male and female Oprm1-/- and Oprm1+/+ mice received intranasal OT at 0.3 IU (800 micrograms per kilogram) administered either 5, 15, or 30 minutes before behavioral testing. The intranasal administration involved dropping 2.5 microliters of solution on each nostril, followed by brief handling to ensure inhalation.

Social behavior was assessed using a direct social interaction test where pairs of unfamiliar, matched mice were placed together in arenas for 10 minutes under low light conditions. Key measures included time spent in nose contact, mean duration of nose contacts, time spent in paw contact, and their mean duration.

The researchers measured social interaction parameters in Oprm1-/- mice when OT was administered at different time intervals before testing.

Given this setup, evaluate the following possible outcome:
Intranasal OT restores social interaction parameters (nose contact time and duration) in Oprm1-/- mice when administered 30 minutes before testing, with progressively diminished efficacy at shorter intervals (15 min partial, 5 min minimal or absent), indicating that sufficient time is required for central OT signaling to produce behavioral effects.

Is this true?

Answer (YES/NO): NO